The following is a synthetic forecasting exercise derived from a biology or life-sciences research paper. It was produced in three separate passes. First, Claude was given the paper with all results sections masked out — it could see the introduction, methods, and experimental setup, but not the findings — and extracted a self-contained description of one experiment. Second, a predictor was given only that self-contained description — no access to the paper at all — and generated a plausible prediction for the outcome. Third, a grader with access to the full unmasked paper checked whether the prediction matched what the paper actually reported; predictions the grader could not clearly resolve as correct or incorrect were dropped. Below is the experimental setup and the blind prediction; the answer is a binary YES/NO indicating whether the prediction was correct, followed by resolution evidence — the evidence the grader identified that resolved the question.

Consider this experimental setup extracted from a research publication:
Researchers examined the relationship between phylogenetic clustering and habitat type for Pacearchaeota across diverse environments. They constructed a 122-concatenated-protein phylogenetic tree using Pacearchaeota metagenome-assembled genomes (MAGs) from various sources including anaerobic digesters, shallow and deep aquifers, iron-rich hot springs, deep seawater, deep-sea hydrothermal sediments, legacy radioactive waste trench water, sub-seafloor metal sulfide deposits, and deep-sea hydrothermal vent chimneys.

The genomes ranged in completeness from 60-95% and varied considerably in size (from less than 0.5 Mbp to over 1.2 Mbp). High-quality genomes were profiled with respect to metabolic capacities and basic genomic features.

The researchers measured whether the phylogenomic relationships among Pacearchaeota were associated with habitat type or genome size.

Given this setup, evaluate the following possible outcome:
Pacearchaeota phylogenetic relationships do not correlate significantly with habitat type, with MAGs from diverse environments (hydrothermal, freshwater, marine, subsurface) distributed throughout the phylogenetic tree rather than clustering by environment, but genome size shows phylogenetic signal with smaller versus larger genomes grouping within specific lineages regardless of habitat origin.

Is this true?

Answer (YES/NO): NO